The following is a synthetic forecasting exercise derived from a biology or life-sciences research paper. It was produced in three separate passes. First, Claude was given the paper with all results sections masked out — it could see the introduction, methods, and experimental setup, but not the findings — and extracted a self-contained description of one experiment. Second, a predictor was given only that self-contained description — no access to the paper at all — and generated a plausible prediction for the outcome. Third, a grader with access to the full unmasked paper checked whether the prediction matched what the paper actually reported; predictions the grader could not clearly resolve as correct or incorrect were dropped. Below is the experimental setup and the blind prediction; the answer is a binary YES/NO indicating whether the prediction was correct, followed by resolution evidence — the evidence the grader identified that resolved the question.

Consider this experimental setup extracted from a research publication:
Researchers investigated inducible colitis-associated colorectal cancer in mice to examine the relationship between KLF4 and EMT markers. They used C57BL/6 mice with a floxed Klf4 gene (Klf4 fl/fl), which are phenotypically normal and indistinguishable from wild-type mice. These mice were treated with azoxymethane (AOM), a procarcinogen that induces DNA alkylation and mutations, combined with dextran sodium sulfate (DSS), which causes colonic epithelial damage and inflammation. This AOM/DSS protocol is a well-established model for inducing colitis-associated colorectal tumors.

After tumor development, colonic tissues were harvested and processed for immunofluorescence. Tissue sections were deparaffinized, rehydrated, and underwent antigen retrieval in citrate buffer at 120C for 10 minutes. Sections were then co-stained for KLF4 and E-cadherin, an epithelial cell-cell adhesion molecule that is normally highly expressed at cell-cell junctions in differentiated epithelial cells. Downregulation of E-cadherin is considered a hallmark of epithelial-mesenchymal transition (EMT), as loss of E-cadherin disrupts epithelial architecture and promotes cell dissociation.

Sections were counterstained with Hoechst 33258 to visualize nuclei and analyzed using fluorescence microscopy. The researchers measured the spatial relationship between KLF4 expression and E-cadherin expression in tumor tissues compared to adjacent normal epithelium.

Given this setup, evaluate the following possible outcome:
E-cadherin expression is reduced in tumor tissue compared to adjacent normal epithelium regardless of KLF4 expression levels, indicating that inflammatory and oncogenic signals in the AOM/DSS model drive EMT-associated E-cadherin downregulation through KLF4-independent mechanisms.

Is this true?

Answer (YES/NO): NO